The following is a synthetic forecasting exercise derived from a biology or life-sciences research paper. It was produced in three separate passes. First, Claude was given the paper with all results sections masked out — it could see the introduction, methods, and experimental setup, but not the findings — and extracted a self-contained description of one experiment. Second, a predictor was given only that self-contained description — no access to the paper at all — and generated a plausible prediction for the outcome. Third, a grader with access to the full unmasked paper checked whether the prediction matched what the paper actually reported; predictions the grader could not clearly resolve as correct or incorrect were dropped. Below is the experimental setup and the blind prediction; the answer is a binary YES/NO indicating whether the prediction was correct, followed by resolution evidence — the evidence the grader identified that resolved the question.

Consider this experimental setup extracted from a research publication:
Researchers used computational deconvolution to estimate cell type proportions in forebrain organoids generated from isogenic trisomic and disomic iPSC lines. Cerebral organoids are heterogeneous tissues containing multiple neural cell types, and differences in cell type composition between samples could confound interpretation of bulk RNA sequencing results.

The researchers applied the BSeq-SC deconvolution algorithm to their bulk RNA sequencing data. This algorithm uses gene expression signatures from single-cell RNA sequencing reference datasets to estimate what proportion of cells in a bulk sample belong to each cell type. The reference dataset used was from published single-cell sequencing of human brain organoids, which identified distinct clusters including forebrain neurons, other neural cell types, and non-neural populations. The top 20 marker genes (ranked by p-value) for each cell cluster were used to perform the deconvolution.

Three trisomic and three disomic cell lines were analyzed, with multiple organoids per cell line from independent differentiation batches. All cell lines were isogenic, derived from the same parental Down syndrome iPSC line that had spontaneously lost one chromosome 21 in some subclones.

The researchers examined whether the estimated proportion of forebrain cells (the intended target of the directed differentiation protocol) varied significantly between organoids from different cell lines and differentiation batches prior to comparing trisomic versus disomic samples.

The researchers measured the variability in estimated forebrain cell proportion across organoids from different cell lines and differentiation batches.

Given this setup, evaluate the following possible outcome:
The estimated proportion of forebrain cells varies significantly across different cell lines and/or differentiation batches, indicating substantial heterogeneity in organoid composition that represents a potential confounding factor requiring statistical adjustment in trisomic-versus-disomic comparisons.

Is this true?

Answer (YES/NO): YES